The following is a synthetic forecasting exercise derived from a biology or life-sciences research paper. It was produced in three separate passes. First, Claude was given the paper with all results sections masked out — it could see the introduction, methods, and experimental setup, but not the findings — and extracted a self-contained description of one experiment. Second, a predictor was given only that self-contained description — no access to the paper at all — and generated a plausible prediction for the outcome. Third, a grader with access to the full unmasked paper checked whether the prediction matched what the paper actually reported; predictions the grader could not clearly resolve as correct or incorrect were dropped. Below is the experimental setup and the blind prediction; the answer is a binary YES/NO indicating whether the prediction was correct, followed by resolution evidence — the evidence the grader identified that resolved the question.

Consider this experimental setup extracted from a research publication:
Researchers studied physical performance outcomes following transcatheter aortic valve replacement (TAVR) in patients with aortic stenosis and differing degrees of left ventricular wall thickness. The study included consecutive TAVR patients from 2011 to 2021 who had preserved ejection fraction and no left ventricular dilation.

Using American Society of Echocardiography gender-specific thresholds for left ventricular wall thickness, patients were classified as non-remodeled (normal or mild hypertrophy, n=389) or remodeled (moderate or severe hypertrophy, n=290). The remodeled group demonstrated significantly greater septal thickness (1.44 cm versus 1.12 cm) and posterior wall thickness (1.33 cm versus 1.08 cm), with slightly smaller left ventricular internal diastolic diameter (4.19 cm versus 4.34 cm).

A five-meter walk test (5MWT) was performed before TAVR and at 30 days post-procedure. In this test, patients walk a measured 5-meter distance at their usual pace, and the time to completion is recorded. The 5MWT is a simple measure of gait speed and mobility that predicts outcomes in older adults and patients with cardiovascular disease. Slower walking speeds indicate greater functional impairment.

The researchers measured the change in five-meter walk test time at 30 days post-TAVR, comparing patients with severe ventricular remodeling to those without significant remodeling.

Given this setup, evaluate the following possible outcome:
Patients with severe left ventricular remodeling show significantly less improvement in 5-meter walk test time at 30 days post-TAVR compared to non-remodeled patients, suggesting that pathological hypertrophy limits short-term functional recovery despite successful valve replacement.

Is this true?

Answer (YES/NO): NO